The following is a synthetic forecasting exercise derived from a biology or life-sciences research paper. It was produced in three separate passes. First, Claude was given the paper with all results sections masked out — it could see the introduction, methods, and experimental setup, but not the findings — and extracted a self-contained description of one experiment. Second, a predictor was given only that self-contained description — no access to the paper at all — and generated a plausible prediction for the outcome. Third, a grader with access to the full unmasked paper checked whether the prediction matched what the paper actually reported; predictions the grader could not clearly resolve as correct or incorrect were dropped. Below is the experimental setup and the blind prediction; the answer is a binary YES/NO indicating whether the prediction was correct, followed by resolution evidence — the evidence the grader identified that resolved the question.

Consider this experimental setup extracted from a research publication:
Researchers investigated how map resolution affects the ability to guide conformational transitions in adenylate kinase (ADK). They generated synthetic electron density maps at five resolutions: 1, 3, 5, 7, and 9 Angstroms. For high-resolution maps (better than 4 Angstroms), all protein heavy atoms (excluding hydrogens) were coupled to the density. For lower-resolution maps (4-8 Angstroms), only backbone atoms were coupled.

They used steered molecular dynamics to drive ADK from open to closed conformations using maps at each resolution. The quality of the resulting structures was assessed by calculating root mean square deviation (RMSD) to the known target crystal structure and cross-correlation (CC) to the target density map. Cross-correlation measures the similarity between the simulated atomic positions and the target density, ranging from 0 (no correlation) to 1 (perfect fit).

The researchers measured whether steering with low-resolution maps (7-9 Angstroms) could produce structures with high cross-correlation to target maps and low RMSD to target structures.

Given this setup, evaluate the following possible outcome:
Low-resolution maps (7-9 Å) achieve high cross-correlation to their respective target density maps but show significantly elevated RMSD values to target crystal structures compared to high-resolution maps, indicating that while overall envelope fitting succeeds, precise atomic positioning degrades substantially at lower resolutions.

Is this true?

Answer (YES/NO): NO